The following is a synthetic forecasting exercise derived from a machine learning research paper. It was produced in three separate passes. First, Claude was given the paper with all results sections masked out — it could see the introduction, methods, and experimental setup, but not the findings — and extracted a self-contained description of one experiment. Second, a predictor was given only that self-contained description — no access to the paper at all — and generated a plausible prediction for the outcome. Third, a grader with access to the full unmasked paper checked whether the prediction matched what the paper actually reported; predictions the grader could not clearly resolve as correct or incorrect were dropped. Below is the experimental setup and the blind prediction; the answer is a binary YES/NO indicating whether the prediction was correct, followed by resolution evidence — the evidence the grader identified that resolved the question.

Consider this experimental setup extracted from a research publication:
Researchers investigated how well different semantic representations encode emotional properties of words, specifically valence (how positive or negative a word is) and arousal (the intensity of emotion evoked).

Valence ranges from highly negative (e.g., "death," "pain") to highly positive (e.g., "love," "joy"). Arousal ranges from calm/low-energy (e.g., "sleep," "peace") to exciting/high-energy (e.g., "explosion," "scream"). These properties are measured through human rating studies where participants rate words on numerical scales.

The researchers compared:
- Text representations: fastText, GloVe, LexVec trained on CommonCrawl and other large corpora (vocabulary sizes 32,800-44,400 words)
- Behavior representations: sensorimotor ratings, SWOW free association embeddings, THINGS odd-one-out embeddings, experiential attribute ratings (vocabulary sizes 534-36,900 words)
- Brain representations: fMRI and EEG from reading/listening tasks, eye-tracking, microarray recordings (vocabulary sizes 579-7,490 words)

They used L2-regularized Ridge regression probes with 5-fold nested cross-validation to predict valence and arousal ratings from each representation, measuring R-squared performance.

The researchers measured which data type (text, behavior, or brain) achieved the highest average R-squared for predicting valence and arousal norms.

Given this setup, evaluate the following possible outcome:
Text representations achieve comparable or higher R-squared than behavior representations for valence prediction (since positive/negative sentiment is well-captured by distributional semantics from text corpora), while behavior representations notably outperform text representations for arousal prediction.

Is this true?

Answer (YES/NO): NO